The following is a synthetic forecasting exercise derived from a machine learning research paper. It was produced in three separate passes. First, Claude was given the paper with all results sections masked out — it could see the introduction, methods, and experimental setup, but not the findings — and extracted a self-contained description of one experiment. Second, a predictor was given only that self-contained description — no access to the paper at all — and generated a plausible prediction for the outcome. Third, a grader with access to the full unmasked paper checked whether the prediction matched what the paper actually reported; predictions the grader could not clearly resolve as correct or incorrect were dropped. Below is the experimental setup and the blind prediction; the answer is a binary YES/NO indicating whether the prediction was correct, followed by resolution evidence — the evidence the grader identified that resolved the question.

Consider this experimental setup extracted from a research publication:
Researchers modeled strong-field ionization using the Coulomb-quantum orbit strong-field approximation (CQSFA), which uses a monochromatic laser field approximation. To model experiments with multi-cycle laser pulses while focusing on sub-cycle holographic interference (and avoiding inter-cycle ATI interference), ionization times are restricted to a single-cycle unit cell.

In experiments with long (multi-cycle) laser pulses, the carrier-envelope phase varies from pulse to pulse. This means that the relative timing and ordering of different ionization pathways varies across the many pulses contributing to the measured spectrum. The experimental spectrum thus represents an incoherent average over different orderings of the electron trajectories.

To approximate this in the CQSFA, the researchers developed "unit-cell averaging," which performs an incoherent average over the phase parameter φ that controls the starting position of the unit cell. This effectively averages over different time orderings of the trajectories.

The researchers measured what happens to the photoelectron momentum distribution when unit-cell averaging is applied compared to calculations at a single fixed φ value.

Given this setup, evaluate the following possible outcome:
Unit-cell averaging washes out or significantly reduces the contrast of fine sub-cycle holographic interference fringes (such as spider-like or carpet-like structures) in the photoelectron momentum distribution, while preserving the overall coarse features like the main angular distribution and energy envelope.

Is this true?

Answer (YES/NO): NO